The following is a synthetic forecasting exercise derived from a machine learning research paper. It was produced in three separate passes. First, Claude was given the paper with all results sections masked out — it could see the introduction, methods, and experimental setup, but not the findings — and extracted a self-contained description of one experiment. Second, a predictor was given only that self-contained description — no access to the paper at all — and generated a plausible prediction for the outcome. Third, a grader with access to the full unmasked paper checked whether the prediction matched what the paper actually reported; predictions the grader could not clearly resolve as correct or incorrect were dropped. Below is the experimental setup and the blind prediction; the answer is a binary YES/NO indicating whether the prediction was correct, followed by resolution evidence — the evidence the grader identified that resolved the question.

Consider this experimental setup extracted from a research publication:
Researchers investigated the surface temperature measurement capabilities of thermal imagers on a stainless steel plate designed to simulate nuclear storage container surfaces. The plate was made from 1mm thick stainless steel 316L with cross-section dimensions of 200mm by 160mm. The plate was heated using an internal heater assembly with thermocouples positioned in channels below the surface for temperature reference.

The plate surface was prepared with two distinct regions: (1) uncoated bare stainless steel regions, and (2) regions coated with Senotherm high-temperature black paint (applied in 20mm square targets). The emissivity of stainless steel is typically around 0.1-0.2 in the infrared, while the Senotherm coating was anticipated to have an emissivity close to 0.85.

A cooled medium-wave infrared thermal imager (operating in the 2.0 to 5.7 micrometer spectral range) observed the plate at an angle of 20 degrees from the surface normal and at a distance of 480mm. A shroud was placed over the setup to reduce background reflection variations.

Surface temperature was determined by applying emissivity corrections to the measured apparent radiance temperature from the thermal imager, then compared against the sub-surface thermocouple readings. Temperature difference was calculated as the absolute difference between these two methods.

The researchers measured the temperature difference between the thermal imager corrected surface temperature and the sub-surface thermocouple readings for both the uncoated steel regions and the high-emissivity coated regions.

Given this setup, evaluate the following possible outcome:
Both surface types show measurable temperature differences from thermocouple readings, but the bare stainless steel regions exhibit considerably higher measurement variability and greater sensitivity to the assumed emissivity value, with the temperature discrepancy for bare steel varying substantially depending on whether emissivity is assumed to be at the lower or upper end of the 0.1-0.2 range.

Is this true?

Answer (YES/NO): NO